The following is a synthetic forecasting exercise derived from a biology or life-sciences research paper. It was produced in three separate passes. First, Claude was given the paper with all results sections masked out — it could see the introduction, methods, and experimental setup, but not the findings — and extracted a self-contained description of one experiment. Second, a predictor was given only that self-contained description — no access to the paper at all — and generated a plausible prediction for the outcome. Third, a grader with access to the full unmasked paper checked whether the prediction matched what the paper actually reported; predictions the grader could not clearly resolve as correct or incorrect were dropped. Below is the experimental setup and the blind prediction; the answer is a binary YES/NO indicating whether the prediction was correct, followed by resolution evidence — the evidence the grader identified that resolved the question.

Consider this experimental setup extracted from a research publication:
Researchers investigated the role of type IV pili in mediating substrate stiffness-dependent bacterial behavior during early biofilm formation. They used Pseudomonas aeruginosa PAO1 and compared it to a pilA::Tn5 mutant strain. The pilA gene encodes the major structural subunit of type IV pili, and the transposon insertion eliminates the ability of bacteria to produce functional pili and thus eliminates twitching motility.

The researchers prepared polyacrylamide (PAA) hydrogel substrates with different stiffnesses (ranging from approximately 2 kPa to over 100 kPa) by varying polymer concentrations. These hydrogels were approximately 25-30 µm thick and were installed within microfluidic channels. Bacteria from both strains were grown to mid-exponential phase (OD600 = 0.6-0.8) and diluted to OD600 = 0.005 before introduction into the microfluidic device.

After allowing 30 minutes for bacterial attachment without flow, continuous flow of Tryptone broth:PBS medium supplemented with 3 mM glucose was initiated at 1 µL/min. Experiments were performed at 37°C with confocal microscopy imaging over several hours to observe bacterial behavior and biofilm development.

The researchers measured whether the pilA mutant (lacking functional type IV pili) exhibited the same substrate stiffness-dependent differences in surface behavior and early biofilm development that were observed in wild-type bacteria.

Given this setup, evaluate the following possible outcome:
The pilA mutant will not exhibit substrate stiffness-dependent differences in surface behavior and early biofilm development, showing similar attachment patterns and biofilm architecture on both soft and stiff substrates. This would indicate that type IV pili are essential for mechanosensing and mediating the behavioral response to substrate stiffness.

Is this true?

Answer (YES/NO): YES